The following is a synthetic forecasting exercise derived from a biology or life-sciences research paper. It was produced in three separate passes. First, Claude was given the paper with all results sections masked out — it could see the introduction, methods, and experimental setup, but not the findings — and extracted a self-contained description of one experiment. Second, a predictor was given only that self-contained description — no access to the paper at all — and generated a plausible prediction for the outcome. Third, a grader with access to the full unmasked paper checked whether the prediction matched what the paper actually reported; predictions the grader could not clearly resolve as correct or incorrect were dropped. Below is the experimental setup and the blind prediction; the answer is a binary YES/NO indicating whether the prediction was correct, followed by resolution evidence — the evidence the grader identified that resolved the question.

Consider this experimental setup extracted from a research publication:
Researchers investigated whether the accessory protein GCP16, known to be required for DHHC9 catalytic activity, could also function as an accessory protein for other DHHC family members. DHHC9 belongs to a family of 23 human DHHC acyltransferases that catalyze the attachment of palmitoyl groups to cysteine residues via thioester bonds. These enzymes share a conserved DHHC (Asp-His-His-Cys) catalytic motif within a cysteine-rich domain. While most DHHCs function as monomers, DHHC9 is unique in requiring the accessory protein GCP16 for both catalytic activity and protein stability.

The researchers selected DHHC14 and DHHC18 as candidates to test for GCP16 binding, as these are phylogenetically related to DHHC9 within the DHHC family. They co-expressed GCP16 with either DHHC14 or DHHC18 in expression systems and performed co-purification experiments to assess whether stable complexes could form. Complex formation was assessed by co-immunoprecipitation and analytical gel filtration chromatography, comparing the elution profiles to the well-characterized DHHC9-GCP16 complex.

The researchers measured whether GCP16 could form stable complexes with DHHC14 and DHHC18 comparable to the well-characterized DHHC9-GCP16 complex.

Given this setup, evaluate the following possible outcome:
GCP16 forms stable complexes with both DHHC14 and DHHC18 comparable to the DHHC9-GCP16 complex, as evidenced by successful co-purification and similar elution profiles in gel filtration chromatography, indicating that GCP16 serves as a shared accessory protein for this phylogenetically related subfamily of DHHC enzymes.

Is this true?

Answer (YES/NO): YES